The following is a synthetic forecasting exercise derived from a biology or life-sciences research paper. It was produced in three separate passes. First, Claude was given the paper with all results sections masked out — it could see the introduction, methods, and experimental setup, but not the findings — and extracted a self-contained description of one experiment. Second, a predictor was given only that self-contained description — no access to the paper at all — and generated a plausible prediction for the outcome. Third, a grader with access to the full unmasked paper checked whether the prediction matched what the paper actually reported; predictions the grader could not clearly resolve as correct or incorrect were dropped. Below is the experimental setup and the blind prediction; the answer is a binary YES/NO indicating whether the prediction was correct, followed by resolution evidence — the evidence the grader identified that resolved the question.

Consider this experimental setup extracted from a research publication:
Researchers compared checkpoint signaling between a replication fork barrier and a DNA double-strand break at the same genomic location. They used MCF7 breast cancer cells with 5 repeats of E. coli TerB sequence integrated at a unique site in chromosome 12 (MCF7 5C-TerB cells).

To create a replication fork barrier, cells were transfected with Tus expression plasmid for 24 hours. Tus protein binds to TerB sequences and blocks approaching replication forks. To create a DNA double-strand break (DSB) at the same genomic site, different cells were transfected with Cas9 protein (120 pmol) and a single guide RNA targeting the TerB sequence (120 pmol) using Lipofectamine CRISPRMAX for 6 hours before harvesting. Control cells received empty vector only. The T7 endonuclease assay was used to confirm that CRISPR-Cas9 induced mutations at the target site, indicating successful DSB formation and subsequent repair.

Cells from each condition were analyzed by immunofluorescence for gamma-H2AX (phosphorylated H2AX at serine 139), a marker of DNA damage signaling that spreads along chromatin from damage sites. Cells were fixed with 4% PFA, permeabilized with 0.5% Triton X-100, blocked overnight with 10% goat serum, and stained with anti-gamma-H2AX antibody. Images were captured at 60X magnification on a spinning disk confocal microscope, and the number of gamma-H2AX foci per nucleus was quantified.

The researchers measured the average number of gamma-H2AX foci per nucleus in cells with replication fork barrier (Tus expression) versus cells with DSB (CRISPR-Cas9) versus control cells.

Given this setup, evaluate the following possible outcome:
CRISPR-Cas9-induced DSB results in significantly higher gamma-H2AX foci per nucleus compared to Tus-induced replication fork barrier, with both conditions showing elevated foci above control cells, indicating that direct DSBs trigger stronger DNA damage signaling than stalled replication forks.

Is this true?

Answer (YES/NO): NO